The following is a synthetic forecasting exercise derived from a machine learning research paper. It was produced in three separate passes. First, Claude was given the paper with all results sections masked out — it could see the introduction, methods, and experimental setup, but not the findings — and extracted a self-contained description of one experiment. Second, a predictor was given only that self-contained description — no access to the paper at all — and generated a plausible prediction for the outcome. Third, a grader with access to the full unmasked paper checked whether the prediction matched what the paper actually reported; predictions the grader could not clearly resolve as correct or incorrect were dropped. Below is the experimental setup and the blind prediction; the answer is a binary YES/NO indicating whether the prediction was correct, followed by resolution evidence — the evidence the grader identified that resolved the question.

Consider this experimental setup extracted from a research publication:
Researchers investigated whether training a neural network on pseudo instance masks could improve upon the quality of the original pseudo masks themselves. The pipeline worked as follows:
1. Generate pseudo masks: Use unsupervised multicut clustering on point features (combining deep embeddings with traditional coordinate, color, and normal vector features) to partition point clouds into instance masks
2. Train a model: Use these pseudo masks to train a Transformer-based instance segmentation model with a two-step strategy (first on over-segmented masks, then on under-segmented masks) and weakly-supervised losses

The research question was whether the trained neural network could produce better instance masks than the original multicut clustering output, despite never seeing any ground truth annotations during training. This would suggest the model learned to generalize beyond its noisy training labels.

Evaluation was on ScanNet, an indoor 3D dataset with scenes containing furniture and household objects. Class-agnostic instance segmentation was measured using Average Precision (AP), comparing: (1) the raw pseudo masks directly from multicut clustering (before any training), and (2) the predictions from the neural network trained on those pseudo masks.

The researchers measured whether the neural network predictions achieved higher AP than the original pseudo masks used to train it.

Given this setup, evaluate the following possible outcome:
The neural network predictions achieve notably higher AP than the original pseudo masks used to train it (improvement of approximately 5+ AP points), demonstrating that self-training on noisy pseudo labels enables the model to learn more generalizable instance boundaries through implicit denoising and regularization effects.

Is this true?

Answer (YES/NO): YES